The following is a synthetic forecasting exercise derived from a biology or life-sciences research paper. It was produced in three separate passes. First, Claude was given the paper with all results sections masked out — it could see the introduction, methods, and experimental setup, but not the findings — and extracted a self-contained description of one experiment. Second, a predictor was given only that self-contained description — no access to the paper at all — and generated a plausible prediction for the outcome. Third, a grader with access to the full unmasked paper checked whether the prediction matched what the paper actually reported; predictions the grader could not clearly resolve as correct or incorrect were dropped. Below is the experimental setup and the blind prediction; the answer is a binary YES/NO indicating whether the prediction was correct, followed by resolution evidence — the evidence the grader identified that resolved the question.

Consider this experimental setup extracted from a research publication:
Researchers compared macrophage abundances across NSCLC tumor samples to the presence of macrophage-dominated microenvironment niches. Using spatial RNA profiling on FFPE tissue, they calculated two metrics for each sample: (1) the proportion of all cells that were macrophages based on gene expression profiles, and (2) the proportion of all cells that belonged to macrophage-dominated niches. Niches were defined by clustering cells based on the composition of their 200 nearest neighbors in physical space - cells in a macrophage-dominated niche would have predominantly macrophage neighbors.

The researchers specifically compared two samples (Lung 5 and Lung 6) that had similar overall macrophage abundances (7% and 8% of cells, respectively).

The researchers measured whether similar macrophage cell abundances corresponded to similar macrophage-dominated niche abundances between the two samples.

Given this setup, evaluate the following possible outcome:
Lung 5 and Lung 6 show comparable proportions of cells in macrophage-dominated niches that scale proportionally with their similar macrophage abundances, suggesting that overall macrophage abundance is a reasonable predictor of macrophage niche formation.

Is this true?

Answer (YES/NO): NO